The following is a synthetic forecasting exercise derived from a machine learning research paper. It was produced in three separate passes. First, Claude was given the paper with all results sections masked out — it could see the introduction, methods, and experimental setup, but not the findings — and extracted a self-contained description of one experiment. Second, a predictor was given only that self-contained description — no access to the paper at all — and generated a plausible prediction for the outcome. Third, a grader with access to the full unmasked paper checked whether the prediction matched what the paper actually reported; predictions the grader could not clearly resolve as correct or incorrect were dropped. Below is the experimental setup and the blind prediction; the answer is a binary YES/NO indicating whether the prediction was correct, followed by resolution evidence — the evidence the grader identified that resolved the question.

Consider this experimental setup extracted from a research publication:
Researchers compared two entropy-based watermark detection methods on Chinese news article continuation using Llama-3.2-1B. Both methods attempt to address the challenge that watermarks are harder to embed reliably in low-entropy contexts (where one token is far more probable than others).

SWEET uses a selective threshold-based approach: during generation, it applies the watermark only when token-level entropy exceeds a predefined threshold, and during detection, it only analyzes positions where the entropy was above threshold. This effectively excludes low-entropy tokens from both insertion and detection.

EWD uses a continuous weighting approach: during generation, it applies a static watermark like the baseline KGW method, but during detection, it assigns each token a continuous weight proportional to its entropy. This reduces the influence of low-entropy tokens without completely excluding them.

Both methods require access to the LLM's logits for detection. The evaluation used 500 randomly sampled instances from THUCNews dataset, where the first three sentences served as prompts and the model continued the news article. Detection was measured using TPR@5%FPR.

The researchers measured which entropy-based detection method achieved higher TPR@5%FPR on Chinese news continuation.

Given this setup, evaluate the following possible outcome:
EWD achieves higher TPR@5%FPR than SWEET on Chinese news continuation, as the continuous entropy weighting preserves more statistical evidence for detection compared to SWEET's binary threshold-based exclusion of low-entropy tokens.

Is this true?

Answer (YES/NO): NO